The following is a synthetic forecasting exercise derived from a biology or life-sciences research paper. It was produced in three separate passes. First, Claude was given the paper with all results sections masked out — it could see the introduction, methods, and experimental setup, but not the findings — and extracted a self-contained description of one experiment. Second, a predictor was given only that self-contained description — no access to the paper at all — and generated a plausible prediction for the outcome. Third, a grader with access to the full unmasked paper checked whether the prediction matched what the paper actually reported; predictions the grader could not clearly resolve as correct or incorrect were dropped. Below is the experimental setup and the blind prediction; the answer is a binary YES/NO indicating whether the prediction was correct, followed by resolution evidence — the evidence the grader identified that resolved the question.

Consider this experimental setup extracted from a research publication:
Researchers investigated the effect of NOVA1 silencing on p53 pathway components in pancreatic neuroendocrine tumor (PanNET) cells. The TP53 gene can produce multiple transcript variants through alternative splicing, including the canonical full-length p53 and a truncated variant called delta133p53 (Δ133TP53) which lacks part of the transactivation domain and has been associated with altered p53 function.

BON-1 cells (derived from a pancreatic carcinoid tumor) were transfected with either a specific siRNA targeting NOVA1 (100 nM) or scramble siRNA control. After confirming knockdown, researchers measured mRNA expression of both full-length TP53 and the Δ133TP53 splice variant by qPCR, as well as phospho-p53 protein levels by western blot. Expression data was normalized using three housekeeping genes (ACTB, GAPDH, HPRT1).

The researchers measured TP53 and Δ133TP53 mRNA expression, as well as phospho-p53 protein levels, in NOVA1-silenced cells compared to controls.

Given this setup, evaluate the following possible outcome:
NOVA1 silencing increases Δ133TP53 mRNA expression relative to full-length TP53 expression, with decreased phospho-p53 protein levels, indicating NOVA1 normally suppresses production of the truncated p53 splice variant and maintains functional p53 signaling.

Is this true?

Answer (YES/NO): NO